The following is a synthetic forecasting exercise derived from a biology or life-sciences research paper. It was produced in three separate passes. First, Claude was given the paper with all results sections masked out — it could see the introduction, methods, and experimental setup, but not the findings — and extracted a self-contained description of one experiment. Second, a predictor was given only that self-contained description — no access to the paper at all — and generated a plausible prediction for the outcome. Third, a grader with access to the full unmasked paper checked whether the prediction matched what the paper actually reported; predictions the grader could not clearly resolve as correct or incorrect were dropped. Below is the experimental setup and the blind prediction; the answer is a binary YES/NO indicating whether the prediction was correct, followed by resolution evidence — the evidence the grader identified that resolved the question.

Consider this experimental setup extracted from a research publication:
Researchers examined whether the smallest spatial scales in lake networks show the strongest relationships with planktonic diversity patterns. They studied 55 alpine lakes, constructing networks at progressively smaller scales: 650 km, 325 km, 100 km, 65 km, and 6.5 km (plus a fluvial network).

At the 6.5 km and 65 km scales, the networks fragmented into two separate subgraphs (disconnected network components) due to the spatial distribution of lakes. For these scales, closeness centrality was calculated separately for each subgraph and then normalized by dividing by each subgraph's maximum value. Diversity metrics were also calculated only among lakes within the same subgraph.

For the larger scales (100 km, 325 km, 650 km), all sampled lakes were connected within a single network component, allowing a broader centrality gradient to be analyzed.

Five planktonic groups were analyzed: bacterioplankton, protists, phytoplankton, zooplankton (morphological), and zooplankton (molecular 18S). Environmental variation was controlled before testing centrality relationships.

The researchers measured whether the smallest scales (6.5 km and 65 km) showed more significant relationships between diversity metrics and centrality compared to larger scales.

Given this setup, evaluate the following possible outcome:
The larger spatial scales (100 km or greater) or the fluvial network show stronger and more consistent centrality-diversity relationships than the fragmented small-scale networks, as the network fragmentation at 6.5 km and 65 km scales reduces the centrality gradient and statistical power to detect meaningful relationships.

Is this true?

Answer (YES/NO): YES